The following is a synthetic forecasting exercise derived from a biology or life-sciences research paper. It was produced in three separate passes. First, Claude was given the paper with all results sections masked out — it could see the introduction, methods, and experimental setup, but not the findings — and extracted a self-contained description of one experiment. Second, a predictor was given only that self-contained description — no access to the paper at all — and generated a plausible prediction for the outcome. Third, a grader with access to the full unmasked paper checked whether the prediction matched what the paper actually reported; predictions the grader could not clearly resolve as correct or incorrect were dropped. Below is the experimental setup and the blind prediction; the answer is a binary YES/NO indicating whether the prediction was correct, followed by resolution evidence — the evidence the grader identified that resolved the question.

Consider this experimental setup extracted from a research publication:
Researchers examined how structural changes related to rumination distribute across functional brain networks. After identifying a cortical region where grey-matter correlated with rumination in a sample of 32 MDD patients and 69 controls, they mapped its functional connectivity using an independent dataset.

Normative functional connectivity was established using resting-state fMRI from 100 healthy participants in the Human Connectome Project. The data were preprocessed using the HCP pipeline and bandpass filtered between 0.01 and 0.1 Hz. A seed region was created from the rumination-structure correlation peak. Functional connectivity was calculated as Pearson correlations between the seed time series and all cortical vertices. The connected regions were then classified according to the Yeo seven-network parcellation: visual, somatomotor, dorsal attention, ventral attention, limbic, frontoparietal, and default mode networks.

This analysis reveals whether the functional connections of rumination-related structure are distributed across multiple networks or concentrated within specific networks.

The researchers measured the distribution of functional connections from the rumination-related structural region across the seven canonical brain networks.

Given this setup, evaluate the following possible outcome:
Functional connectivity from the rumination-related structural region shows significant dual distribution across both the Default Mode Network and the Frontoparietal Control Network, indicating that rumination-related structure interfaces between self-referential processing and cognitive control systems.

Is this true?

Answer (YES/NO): NO